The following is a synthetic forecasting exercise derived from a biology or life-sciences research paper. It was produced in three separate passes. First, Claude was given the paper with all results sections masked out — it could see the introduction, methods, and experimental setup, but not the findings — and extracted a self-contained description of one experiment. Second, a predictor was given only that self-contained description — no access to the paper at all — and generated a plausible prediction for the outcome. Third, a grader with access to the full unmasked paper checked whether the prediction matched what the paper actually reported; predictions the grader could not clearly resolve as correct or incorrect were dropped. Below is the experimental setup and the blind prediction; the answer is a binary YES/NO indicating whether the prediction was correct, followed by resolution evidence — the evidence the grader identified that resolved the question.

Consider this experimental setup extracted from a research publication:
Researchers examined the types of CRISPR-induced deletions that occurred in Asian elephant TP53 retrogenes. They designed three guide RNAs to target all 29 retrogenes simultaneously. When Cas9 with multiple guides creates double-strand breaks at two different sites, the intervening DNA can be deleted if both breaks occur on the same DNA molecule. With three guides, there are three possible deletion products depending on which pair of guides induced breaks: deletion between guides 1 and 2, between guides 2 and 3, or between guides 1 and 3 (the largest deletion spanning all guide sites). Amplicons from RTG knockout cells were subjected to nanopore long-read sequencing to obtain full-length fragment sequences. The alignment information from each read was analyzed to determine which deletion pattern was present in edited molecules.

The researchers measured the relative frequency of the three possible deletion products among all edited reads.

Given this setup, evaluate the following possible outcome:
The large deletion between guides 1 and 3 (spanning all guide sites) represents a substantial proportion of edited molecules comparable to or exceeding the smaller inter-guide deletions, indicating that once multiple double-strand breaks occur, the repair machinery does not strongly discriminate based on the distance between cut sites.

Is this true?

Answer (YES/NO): NO